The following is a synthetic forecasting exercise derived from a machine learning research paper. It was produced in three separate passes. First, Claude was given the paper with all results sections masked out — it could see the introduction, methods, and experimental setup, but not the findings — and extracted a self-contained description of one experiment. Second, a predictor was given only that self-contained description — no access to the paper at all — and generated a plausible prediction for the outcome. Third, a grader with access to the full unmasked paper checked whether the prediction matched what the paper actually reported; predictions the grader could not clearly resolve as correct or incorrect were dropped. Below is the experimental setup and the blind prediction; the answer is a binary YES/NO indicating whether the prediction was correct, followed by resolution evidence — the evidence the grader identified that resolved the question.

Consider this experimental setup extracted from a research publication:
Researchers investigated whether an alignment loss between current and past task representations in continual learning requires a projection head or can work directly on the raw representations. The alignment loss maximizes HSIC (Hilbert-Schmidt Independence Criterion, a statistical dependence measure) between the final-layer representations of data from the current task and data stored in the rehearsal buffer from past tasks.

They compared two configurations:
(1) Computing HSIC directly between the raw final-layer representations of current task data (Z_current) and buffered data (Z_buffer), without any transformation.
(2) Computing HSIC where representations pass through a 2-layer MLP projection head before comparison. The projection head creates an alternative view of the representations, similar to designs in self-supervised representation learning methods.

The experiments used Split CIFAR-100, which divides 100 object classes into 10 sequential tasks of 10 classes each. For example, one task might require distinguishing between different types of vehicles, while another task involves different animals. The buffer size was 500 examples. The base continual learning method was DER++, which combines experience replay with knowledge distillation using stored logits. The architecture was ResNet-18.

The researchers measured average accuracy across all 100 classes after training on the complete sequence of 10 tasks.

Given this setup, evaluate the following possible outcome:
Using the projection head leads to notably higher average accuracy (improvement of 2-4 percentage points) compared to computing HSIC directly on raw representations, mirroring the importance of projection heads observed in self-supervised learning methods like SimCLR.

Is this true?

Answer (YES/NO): NO